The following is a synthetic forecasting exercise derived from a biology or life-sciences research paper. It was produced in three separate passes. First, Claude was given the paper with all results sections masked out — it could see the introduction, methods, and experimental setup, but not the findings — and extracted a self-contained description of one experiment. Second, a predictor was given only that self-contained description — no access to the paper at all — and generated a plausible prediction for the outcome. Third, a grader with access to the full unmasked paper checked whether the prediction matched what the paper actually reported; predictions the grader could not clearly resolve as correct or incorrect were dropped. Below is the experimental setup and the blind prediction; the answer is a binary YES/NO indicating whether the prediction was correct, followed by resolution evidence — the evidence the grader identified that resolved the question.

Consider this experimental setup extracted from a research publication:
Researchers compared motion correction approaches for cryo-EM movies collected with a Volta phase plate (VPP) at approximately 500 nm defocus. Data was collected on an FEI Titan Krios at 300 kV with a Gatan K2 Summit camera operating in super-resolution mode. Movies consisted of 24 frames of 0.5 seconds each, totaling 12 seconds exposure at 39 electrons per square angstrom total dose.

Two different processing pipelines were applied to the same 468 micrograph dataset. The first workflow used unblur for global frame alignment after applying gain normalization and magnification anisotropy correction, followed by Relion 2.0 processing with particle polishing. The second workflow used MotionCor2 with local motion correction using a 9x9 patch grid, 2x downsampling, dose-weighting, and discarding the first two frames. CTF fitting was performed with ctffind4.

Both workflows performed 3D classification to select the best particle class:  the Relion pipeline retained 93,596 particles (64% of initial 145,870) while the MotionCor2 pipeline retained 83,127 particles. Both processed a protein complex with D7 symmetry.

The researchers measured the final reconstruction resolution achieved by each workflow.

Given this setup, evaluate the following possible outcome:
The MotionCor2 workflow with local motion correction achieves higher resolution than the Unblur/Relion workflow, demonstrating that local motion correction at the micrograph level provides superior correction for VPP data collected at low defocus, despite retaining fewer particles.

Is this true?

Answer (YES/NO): NO